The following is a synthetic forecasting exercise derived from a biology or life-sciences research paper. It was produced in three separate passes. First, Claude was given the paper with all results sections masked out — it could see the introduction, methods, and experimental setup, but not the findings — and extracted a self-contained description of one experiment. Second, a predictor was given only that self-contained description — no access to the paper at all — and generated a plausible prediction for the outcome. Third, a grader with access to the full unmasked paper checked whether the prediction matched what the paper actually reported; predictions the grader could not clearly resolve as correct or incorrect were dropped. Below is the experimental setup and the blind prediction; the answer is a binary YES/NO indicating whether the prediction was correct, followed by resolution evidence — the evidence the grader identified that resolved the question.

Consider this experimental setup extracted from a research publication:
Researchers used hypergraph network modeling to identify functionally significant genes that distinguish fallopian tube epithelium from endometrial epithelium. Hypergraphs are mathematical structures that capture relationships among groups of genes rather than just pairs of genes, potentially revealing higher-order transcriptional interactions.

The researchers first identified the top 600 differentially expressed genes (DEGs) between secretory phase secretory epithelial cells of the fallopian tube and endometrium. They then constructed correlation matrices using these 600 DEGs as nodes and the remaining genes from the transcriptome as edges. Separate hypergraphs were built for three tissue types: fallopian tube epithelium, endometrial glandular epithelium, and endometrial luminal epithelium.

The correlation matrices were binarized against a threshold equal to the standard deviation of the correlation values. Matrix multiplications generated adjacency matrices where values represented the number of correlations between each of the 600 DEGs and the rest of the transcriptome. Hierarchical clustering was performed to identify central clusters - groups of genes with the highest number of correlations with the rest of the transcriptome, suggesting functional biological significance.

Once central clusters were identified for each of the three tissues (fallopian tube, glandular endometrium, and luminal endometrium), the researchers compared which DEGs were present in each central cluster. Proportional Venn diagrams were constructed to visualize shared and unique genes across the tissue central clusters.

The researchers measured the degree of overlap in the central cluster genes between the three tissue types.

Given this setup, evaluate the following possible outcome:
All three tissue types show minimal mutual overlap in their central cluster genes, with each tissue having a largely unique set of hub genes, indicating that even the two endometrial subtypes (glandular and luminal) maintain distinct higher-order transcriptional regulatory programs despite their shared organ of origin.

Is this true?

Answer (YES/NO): NO